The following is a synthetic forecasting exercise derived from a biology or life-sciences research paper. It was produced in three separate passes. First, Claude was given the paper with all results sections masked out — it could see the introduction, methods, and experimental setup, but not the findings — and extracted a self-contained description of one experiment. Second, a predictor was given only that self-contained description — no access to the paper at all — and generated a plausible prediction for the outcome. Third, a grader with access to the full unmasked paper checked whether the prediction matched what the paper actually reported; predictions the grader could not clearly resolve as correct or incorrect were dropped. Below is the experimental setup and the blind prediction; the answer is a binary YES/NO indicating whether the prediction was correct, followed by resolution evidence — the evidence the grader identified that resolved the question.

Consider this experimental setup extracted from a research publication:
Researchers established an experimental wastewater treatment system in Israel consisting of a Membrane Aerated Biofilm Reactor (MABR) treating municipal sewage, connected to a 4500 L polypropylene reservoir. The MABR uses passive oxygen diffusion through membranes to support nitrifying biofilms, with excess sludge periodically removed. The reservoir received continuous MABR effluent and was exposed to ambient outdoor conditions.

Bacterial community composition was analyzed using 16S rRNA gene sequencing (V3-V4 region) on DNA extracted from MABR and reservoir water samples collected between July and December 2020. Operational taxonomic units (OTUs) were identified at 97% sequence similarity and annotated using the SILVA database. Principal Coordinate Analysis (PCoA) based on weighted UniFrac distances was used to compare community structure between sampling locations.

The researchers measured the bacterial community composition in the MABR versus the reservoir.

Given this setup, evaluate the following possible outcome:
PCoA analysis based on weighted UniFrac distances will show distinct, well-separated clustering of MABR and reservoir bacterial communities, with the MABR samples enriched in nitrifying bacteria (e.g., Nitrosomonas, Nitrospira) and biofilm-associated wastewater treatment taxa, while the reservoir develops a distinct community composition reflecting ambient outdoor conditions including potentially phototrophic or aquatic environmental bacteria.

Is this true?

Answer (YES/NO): NO